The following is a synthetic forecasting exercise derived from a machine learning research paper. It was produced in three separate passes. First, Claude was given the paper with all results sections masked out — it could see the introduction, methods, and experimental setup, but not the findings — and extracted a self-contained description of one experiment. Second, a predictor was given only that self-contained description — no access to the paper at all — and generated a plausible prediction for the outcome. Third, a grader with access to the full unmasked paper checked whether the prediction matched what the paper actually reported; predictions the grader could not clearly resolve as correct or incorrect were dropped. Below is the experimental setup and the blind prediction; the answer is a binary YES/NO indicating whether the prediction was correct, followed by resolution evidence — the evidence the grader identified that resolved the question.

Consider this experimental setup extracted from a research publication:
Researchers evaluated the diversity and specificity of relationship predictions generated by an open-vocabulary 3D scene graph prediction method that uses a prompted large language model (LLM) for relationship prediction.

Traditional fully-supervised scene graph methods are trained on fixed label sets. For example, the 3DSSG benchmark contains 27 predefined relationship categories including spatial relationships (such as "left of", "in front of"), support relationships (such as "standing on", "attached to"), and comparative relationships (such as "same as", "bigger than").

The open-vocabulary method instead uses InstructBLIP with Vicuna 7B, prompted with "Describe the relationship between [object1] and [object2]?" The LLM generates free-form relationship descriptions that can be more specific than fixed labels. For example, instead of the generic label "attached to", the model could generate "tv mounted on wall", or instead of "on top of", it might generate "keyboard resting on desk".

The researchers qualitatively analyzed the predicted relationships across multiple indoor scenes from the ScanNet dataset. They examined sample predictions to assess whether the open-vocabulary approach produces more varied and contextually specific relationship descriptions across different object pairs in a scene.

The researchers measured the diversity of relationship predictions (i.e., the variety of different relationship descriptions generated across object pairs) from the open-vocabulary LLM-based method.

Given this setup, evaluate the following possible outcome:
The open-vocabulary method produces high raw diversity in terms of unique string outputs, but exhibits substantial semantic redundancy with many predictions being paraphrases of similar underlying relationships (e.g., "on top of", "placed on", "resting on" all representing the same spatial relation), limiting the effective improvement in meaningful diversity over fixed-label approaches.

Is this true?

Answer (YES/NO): NO